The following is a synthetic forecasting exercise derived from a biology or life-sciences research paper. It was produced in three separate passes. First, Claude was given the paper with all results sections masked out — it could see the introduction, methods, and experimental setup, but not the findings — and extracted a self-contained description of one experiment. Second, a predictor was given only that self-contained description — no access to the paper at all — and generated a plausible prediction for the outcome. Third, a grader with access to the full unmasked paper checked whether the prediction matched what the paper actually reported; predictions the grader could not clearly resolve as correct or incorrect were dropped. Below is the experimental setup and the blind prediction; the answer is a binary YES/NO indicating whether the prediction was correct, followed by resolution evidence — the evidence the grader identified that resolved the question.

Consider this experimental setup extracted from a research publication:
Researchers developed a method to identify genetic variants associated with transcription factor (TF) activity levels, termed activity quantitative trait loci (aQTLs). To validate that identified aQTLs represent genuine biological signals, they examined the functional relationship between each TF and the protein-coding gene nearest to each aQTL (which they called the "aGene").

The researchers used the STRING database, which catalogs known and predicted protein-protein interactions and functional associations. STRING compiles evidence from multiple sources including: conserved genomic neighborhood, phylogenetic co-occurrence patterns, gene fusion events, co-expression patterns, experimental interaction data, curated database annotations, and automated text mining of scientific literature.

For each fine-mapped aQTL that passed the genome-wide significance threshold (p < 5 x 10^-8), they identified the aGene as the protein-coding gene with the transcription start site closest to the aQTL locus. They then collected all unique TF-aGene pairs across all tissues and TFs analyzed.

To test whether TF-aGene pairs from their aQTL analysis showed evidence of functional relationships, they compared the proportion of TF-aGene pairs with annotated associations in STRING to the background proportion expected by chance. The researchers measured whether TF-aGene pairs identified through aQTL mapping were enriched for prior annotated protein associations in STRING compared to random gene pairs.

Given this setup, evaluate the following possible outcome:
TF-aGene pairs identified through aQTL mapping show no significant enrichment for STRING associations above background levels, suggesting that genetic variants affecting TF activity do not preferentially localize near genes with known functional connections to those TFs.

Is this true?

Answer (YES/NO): NO